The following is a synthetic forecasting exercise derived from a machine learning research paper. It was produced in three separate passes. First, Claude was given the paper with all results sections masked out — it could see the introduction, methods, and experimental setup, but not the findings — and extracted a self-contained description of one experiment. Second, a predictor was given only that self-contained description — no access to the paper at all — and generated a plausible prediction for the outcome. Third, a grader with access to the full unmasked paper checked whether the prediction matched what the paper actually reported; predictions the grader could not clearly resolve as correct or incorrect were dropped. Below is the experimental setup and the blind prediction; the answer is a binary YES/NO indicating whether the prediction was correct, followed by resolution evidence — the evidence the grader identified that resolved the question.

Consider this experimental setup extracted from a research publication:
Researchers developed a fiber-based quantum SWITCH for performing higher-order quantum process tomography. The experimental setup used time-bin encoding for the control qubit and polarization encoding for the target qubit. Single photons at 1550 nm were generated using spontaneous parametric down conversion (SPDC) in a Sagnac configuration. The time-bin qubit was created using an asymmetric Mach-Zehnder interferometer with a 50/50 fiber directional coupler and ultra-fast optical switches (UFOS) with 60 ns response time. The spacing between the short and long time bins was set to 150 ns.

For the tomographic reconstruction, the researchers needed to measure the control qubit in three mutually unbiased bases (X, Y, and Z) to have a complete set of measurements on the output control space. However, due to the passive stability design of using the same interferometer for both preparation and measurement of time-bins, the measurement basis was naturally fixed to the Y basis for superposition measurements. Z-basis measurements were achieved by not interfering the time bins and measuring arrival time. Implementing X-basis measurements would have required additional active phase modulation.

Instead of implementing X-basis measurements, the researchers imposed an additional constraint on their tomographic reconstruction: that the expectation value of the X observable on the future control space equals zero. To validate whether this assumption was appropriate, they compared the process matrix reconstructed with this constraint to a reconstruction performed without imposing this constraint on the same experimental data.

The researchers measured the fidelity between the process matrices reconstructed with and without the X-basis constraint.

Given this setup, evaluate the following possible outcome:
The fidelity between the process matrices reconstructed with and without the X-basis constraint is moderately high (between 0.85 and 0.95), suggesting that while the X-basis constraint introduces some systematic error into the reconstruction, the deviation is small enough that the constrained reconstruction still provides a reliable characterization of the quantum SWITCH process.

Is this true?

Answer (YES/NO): NO